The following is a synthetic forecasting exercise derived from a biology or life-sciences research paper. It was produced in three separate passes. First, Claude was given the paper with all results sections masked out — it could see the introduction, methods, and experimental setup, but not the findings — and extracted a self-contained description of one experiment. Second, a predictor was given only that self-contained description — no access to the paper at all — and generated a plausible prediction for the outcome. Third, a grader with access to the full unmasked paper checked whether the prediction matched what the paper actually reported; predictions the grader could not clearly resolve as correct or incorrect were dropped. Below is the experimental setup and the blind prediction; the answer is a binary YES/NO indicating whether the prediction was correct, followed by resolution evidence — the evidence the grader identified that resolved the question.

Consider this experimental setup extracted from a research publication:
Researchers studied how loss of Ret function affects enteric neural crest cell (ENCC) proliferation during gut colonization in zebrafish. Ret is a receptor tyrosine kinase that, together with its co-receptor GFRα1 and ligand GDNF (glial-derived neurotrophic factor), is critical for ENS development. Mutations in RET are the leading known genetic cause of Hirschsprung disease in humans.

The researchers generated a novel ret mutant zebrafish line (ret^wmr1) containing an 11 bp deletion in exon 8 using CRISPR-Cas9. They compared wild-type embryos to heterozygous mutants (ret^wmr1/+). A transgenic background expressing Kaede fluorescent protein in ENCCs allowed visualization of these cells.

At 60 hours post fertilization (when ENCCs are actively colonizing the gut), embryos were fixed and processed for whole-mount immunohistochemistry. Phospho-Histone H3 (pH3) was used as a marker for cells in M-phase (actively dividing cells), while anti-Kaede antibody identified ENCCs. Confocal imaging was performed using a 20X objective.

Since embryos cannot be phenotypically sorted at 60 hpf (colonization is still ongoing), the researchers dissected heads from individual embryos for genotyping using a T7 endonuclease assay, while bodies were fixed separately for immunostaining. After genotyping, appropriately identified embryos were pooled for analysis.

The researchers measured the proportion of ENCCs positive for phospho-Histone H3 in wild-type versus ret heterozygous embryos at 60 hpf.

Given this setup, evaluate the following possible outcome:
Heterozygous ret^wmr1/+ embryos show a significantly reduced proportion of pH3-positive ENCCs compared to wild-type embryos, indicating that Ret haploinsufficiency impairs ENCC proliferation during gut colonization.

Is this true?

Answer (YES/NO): YES